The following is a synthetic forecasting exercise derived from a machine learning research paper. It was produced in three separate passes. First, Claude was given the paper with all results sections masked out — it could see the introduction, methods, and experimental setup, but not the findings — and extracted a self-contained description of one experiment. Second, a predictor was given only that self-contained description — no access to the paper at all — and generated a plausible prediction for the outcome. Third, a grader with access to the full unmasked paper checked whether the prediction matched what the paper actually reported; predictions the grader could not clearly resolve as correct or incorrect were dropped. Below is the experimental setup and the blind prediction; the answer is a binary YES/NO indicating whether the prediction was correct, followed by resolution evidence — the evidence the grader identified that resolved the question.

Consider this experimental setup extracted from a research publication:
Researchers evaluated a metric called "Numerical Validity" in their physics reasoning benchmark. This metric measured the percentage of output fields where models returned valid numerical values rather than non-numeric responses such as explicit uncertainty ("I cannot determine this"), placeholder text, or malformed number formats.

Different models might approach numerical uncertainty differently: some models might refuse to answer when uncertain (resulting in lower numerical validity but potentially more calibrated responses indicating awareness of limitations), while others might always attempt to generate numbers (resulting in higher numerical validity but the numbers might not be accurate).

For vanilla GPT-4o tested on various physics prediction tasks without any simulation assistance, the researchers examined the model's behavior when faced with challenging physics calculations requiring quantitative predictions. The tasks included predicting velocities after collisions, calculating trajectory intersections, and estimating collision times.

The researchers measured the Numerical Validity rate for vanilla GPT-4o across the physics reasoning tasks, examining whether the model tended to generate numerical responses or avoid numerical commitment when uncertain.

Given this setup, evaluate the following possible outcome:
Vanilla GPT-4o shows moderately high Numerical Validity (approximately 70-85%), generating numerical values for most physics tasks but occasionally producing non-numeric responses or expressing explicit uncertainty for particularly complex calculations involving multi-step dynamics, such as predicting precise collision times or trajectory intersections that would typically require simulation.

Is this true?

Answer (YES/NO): NO